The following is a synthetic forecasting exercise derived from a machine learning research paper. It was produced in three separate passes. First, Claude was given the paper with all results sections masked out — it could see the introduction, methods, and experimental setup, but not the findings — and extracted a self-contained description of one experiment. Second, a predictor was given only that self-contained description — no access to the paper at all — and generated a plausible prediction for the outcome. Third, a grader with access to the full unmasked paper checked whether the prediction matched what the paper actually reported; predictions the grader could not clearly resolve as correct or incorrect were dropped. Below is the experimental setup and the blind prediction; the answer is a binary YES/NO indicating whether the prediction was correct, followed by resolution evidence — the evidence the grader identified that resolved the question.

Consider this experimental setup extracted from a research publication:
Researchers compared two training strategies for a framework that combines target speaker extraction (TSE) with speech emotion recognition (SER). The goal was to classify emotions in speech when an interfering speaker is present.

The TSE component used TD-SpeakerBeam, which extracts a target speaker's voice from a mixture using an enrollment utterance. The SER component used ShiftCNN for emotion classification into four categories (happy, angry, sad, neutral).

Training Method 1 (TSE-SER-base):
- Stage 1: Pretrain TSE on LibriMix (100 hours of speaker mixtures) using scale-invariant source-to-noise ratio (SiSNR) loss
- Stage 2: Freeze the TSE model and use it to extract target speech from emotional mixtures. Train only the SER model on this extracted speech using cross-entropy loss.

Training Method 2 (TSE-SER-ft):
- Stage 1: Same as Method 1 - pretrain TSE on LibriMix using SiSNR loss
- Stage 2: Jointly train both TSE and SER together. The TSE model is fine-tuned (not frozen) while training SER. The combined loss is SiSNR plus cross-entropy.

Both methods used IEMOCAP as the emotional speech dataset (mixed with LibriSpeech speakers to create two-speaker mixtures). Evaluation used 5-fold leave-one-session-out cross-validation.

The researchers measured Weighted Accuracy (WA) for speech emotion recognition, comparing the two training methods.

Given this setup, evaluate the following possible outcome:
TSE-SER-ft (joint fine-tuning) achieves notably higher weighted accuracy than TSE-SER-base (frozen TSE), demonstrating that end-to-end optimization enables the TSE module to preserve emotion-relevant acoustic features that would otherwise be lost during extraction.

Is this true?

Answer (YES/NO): YES